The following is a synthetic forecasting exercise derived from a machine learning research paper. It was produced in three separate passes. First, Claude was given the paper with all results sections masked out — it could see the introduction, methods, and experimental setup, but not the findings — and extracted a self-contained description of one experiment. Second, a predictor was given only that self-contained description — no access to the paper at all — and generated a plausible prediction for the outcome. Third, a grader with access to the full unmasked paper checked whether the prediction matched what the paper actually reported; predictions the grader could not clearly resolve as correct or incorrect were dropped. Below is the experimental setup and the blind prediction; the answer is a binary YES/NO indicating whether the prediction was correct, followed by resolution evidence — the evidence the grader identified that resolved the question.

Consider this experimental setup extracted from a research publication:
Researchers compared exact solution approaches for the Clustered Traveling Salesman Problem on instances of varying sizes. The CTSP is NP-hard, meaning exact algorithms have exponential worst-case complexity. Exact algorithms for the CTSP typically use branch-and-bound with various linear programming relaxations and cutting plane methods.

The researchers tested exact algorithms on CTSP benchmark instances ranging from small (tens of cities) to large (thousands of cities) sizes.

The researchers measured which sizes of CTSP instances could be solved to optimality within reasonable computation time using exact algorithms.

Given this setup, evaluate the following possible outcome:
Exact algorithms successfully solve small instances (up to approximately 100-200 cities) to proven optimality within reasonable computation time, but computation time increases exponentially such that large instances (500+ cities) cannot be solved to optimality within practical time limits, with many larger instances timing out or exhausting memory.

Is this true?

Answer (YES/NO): NO